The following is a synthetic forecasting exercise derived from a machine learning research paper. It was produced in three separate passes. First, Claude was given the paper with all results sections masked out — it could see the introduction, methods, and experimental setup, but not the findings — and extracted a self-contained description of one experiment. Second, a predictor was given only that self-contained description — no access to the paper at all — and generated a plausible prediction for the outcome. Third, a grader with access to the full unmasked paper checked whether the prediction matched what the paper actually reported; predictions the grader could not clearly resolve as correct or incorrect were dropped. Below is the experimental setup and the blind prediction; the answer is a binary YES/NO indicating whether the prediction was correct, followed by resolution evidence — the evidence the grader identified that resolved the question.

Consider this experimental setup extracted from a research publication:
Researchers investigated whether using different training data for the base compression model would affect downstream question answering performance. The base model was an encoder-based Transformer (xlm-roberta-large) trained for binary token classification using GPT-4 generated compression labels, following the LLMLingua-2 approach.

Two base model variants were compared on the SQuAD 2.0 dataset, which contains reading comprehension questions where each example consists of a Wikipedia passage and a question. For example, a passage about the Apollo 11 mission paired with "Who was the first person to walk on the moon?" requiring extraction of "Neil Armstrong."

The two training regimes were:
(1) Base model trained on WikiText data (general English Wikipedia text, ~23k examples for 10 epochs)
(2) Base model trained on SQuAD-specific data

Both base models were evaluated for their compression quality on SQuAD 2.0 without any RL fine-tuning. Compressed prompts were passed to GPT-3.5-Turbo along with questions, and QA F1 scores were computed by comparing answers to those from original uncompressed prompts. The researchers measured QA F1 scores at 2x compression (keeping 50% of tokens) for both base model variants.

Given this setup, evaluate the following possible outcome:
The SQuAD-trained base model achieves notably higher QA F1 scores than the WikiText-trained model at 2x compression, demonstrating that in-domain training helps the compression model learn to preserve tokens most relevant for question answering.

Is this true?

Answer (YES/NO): NO